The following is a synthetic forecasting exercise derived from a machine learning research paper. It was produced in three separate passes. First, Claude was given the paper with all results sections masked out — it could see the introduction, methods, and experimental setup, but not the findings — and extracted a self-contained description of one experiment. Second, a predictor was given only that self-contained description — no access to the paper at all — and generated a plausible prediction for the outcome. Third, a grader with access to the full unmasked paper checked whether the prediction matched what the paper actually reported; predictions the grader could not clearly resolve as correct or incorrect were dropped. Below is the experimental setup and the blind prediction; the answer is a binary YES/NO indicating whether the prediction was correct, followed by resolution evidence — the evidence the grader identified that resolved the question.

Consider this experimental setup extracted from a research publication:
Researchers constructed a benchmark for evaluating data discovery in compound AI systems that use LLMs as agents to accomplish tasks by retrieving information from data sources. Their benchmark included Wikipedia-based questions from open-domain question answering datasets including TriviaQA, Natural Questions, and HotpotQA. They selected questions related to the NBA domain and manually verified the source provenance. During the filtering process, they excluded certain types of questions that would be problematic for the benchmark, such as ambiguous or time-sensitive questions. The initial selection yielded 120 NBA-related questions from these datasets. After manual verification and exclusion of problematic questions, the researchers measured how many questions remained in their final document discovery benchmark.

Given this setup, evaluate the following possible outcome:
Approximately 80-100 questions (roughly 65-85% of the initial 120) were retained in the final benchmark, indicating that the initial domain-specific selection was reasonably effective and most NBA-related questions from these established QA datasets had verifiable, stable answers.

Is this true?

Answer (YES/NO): NO